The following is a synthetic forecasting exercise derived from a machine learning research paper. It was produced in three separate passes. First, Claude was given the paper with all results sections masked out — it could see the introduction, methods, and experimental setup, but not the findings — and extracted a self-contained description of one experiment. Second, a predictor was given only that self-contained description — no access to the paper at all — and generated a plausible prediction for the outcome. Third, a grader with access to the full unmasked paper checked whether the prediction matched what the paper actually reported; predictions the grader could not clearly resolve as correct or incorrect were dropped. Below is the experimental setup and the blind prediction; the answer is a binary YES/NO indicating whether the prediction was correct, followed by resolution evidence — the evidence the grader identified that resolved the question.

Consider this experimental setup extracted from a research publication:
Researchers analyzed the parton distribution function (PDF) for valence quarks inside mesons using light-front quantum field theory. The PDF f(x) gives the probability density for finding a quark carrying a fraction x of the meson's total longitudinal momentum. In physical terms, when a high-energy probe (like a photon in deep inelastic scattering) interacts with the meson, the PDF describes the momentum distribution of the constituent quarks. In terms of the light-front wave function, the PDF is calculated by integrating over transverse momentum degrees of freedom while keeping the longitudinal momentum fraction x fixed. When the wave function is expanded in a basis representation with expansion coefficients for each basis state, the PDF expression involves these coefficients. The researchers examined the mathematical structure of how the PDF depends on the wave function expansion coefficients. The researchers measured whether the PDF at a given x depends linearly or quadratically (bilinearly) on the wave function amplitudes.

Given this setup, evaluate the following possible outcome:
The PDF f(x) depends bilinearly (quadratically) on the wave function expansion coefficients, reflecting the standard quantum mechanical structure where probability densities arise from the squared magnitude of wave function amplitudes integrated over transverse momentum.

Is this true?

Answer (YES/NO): YES